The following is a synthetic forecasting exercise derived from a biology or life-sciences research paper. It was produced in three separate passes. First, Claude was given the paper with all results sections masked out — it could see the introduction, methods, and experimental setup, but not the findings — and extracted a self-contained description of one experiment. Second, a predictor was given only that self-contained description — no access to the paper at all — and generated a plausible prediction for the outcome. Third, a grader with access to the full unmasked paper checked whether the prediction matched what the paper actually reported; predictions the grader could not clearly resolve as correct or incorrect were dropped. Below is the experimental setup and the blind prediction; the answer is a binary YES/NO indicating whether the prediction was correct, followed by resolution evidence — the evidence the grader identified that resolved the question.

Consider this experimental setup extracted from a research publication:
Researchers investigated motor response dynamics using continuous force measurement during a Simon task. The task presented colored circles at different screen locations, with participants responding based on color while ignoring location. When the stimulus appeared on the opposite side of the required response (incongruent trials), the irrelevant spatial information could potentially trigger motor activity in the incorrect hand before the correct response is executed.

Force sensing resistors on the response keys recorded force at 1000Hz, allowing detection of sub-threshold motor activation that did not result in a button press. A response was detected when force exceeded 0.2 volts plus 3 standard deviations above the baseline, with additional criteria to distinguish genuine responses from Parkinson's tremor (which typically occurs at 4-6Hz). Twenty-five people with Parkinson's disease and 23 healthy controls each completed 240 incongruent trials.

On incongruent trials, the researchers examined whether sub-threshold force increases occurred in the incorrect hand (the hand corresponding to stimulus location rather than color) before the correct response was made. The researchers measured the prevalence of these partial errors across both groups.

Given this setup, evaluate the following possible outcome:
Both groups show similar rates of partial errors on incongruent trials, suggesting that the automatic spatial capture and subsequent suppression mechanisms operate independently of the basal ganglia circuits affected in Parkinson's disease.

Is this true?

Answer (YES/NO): YES